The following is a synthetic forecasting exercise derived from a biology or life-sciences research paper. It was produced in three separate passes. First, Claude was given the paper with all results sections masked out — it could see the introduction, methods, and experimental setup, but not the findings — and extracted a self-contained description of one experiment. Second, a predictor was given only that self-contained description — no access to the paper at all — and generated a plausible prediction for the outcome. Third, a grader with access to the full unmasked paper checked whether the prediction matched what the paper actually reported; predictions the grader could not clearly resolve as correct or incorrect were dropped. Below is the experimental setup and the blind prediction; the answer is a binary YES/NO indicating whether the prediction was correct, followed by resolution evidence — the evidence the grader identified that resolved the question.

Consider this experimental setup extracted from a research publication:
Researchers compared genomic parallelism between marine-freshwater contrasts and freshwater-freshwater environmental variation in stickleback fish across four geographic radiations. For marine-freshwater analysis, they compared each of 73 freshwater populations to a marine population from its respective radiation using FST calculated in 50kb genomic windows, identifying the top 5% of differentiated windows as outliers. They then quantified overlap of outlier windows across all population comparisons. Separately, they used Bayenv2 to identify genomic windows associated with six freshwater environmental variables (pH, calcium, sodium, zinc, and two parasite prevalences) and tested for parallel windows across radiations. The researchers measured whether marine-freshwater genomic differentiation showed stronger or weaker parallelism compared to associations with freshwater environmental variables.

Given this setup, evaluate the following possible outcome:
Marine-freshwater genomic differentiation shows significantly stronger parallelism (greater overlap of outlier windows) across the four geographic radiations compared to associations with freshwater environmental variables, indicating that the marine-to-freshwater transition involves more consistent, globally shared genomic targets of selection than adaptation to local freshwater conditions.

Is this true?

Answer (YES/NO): YES